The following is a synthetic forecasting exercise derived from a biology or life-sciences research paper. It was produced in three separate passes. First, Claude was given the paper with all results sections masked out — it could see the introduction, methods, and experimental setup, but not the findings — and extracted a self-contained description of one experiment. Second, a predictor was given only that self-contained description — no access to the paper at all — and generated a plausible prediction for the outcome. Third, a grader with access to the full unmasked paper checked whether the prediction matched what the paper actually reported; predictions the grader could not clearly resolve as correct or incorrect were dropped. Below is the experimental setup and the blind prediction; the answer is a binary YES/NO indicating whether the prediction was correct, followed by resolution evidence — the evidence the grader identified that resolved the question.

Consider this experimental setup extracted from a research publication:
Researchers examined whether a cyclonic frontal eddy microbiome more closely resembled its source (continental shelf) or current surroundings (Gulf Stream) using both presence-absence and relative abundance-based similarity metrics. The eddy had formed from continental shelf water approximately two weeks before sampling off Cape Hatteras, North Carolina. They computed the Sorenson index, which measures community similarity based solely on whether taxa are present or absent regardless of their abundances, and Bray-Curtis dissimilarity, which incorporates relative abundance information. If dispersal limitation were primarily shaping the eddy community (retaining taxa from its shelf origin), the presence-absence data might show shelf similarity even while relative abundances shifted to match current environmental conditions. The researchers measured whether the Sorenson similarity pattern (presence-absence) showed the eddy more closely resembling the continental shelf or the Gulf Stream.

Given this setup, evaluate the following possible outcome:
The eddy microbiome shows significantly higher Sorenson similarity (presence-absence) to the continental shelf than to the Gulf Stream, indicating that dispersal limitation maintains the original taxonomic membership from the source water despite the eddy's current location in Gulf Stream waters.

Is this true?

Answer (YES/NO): NO